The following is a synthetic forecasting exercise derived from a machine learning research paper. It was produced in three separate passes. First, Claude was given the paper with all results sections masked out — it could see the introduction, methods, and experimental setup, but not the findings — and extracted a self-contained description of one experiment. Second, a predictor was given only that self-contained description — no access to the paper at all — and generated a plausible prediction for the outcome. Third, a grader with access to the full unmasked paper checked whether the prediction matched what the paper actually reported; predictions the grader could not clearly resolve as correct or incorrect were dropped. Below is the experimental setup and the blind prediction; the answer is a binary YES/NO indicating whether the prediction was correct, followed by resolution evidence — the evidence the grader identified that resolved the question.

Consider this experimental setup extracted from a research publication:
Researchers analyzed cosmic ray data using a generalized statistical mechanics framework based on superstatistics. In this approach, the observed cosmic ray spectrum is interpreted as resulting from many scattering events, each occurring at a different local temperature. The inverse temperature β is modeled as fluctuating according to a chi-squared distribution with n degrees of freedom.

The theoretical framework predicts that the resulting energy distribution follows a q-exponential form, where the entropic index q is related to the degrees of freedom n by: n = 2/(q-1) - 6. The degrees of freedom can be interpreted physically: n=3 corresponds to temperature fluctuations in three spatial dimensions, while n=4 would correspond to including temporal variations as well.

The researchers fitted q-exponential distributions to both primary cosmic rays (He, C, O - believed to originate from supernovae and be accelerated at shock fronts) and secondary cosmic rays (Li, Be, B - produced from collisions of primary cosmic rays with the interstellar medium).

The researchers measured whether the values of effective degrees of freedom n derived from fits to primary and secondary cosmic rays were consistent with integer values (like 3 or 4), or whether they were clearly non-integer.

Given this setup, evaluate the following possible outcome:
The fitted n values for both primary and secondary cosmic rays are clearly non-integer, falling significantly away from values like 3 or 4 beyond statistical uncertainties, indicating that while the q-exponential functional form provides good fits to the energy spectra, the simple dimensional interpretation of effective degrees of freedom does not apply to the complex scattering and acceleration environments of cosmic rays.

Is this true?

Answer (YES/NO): NO